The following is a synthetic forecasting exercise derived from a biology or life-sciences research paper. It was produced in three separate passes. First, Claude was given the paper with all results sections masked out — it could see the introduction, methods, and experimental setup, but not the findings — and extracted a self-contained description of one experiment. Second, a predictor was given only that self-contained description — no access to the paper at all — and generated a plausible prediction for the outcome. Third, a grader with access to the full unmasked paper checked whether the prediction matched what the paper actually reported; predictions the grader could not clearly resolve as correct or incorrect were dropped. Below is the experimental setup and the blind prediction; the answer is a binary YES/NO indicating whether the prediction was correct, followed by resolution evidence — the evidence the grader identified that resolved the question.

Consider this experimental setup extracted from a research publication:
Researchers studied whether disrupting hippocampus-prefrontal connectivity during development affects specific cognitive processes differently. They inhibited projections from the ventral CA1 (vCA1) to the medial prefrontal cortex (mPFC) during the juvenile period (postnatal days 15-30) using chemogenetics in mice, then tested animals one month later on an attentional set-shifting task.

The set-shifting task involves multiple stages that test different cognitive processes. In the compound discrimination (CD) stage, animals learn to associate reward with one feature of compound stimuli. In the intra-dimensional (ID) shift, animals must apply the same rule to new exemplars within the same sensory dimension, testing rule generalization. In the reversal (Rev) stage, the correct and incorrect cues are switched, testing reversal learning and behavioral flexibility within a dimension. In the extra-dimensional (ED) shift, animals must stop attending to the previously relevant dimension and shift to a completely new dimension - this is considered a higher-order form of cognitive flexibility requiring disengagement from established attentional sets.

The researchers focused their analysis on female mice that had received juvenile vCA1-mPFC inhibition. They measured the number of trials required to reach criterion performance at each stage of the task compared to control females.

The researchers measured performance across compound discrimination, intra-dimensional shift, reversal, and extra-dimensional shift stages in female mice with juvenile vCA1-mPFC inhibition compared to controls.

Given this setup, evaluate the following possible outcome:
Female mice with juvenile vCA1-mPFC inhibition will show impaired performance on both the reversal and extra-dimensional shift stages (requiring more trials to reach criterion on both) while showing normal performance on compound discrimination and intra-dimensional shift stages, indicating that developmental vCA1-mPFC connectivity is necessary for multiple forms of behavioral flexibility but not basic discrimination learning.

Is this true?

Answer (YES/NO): NO